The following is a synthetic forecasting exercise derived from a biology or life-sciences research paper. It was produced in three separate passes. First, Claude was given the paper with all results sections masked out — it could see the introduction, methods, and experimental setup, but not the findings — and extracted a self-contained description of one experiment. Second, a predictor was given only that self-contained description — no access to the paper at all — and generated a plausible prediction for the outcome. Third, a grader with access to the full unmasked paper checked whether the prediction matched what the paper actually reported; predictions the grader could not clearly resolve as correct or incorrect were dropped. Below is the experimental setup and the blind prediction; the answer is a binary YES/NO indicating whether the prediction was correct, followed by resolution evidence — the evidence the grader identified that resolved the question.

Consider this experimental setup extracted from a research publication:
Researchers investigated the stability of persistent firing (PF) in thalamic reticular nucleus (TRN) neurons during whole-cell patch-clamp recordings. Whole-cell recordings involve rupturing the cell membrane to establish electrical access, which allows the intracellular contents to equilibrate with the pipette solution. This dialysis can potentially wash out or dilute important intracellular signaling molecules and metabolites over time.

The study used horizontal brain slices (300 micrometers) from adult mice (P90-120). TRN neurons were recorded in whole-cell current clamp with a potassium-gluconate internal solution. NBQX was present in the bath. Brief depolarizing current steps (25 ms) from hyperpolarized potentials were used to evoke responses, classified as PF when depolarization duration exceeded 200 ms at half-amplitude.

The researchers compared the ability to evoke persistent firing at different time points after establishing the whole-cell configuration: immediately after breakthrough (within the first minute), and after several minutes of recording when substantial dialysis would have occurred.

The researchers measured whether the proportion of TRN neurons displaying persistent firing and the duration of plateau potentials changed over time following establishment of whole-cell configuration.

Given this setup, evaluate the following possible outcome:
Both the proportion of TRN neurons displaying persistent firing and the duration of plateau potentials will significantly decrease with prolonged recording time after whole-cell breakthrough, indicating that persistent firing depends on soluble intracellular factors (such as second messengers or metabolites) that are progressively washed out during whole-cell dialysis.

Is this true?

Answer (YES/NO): YES